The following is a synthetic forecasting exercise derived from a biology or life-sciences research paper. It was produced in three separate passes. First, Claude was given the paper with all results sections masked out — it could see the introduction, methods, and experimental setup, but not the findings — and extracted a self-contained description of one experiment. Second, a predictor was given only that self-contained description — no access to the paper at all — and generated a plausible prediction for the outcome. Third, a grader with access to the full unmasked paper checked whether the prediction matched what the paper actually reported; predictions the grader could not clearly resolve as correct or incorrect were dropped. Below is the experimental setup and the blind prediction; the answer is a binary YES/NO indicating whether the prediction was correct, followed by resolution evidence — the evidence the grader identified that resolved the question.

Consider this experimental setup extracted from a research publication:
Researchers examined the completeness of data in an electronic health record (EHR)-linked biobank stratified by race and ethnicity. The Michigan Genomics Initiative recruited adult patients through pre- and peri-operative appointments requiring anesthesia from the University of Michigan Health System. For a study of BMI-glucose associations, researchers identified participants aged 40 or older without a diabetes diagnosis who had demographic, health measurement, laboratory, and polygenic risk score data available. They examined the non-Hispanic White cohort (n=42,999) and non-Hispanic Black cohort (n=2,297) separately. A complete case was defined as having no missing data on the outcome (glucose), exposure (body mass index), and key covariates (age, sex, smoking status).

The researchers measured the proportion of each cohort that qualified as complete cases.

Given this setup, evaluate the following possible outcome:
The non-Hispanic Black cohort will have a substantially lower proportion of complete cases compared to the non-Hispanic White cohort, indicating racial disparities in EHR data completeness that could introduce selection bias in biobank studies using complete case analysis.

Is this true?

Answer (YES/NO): NO